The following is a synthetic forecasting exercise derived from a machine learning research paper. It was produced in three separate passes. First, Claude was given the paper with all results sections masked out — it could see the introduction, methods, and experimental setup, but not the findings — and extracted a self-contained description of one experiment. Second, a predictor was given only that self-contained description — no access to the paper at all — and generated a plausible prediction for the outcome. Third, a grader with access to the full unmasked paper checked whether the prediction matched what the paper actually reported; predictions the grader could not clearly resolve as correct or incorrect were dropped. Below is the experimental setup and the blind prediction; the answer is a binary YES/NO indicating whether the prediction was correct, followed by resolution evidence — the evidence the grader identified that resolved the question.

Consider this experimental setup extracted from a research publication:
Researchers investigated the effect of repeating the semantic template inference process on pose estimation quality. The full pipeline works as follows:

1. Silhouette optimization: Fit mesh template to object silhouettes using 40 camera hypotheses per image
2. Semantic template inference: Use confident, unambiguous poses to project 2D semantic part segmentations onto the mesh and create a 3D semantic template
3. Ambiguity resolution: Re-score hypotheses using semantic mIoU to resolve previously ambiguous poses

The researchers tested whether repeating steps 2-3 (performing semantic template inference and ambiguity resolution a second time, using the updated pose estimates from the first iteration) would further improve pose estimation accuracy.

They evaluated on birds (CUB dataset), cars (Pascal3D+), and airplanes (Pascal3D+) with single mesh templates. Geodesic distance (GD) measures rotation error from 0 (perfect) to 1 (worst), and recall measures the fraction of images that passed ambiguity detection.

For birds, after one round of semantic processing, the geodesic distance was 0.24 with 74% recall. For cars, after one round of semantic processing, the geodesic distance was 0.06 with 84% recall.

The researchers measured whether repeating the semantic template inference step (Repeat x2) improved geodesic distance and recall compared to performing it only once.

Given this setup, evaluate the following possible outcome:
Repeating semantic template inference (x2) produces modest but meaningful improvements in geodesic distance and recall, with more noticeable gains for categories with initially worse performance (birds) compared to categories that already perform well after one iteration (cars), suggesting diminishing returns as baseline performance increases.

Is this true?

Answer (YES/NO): NO